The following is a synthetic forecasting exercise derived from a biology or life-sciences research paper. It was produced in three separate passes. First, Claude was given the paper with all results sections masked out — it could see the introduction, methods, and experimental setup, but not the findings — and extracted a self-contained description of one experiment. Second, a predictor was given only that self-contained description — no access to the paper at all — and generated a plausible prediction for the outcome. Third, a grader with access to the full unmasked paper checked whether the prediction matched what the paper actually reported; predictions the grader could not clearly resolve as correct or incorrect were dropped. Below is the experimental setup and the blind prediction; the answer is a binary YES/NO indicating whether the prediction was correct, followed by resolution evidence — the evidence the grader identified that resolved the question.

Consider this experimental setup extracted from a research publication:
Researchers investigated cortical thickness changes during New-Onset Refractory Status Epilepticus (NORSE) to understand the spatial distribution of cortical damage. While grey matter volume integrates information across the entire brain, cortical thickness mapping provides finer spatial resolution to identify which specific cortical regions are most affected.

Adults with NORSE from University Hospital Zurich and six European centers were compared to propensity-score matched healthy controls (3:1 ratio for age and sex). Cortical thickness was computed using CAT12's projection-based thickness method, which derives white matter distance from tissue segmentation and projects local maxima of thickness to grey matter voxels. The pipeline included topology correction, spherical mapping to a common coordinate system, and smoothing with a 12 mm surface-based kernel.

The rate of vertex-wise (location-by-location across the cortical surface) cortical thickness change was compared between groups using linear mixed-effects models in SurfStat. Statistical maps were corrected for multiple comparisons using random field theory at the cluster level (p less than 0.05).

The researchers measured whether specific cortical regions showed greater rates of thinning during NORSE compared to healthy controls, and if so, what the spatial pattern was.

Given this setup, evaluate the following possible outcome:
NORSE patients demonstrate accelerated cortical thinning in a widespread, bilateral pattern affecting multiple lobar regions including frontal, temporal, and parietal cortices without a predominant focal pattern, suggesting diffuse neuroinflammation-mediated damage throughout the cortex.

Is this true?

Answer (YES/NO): YES